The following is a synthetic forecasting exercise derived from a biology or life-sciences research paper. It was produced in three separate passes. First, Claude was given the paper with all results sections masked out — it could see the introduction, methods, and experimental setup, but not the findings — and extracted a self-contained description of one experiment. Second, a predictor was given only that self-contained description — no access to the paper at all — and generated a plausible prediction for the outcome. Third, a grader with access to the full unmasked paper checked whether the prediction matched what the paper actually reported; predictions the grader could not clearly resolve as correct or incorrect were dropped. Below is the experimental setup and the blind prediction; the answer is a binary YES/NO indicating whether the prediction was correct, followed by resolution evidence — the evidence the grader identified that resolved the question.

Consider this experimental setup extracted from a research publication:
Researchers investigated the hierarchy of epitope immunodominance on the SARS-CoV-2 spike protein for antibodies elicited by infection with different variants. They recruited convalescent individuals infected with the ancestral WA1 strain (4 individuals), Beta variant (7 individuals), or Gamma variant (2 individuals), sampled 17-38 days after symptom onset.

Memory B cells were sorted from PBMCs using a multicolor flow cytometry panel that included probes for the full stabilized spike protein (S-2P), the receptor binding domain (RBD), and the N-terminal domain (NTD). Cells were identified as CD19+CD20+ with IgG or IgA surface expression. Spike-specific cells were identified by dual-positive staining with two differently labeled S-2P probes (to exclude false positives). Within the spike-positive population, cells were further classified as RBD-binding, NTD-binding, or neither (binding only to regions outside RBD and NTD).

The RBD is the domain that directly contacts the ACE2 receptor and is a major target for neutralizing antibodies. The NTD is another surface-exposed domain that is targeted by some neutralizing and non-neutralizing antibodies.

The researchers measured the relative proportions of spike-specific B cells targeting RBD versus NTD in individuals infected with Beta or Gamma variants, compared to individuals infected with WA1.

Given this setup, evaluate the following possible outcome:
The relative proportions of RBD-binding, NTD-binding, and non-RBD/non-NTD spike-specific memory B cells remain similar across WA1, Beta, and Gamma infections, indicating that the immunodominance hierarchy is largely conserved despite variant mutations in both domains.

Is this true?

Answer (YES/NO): NO